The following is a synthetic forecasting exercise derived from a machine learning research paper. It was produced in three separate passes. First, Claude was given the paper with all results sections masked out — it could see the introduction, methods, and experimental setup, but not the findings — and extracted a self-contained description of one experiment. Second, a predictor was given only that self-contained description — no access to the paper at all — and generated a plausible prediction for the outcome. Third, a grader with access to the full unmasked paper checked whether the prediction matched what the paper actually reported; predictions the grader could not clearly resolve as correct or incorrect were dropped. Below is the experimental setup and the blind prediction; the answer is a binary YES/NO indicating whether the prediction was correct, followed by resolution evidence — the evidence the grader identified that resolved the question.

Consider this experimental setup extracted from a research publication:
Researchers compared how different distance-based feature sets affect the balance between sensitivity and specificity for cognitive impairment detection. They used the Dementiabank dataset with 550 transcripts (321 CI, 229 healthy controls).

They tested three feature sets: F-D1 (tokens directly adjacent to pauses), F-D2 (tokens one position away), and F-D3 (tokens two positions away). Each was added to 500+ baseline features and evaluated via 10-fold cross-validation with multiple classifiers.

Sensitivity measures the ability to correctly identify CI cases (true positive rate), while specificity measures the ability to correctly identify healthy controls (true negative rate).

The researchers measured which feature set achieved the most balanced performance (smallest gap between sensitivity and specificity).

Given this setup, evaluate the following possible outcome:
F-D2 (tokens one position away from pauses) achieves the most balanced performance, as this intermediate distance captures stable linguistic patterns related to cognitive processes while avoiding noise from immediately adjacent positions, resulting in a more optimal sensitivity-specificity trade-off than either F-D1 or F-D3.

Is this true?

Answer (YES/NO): NO